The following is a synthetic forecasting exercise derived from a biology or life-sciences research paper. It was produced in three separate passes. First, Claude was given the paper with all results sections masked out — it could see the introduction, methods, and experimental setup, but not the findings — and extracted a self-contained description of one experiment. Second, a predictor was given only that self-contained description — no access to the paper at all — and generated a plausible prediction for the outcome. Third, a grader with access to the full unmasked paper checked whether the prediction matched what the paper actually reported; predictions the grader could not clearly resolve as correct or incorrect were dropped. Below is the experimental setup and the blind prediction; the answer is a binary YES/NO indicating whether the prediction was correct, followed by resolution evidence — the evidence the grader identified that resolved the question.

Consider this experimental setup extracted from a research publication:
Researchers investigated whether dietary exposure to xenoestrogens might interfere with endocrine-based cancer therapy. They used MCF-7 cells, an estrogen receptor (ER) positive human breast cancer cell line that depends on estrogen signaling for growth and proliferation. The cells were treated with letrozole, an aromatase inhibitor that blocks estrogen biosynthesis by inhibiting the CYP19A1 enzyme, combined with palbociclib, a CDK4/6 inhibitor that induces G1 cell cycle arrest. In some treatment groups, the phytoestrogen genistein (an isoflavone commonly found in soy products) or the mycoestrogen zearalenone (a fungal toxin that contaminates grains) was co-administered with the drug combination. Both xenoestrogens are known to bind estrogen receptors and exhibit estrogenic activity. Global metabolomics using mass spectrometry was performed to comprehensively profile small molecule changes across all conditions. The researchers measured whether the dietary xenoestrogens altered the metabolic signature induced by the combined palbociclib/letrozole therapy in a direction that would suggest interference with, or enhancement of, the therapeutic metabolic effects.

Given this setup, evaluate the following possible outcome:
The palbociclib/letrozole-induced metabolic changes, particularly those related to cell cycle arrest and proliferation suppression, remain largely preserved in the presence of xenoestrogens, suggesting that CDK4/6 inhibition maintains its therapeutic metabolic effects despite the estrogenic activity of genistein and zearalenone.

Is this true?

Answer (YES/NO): NO